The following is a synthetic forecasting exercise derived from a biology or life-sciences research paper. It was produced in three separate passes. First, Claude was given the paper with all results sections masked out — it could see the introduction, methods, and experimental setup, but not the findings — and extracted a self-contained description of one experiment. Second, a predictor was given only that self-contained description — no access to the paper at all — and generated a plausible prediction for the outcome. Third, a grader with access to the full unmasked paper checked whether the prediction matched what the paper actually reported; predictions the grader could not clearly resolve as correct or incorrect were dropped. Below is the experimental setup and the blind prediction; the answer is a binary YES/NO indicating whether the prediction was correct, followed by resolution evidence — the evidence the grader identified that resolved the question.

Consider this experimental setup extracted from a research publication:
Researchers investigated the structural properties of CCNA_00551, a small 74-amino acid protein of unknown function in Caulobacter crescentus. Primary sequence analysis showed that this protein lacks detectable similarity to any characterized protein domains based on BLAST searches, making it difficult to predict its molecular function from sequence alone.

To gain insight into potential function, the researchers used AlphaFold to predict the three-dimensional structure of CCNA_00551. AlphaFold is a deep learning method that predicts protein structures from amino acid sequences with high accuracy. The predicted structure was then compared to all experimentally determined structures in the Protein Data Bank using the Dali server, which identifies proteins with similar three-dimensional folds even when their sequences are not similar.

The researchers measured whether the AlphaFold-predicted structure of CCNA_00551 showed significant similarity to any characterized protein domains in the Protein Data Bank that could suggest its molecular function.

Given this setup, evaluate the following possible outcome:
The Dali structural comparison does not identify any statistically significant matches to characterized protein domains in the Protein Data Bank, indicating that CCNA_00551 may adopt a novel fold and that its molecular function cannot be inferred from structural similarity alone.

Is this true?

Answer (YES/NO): NO